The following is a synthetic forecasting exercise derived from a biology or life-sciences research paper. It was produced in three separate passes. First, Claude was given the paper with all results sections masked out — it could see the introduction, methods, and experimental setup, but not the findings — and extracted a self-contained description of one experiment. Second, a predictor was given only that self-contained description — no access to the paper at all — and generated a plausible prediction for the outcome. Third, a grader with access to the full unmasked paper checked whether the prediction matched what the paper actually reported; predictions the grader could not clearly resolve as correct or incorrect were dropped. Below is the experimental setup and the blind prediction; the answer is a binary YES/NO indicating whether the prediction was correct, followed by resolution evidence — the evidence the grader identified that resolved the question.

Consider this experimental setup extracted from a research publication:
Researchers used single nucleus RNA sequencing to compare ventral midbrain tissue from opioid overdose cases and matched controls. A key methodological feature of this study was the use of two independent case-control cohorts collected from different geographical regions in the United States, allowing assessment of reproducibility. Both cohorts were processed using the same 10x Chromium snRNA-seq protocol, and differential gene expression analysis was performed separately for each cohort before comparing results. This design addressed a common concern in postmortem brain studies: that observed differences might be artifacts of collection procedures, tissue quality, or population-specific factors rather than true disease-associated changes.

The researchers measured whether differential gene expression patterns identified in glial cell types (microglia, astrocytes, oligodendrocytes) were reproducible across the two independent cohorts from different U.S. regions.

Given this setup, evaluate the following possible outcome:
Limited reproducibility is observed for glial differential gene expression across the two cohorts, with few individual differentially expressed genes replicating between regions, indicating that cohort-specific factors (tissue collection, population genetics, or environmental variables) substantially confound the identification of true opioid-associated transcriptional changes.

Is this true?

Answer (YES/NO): NO